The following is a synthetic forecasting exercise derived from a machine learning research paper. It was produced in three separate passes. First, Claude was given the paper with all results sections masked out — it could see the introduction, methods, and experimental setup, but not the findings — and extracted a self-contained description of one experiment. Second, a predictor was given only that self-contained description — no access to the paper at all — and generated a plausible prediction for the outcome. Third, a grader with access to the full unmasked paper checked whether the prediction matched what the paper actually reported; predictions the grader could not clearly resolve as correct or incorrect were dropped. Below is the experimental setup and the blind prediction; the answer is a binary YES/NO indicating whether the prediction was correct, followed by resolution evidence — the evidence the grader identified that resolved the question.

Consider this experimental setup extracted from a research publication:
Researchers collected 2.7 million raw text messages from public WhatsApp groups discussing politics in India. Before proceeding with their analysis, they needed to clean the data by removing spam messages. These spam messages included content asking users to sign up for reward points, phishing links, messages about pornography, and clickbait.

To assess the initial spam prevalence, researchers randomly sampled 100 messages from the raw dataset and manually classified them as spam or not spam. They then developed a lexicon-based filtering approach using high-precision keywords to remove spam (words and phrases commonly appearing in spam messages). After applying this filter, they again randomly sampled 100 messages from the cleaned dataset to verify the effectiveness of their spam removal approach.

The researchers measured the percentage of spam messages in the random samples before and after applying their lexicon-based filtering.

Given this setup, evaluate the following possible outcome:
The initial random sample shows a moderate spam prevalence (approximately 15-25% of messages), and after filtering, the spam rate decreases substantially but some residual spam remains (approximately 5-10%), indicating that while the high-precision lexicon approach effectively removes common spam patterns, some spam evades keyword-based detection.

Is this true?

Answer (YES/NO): NO